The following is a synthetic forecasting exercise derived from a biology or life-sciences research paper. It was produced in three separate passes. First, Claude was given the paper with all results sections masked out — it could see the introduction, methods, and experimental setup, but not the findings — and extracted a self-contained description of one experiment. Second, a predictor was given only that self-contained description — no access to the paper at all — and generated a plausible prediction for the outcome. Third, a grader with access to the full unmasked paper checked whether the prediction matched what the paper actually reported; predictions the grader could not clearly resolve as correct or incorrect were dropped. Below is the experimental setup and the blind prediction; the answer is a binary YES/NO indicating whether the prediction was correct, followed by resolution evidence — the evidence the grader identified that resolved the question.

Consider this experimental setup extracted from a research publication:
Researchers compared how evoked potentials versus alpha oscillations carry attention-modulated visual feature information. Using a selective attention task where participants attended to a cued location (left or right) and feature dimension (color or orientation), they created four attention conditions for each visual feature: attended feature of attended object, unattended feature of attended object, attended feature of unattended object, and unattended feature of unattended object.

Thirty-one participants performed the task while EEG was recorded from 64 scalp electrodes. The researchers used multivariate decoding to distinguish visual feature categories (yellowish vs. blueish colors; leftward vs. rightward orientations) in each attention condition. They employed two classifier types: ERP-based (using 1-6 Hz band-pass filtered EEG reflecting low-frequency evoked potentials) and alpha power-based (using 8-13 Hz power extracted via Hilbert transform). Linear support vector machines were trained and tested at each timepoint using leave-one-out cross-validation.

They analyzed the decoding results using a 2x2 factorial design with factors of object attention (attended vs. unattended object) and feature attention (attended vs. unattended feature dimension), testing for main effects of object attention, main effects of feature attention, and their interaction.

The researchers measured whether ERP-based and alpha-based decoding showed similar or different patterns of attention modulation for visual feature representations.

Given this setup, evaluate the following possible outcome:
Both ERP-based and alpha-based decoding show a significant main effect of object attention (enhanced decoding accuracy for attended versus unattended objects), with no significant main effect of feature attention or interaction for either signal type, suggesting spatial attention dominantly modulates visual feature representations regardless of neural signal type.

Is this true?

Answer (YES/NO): NO